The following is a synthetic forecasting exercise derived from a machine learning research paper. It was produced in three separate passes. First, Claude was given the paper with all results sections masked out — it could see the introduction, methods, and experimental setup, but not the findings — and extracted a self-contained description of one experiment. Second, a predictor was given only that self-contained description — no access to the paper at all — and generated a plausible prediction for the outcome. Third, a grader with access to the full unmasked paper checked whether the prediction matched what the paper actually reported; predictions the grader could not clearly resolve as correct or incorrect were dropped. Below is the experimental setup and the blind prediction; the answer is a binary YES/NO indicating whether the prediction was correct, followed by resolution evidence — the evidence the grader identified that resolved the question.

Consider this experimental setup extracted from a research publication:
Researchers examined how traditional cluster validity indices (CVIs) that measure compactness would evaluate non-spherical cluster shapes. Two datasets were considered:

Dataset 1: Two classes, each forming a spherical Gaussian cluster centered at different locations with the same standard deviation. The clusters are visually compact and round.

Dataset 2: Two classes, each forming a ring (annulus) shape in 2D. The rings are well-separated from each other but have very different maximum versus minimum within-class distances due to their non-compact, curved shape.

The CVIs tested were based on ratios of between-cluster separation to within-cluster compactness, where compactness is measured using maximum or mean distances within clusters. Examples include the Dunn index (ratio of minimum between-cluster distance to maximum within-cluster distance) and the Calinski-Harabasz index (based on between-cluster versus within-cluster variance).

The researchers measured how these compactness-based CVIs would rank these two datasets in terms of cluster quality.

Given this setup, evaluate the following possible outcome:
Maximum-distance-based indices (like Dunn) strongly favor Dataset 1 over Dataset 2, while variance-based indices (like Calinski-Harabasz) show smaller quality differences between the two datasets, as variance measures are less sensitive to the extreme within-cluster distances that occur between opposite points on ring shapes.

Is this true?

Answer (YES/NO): NO